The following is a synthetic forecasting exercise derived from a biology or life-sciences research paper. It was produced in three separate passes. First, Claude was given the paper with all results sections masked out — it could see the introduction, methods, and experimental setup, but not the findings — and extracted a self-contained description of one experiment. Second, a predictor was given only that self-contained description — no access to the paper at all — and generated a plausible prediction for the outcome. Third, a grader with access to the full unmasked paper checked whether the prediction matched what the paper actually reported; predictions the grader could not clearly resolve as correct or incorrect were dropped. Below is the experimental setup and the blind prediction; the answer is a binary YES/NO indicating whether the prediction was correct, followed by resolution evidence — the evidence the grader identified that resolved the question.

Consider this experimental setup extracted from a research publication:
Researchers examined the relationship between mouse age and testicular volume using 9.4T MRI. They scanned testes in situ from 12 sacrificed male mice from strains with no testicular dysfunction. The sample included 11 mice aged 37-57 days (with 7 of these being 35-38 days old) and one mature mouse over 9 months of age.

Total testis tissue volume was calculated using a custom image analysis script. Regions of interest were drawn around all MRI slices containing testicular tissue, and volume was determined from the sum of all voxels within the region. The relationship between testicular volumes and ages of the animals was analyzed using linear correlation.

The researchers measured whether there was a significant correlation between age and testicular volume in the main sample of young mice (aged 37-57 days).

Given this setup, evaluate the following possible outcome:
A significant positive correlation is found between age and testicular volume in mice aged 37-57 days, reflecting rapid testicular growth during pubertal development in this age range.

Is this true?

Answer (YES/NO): NO